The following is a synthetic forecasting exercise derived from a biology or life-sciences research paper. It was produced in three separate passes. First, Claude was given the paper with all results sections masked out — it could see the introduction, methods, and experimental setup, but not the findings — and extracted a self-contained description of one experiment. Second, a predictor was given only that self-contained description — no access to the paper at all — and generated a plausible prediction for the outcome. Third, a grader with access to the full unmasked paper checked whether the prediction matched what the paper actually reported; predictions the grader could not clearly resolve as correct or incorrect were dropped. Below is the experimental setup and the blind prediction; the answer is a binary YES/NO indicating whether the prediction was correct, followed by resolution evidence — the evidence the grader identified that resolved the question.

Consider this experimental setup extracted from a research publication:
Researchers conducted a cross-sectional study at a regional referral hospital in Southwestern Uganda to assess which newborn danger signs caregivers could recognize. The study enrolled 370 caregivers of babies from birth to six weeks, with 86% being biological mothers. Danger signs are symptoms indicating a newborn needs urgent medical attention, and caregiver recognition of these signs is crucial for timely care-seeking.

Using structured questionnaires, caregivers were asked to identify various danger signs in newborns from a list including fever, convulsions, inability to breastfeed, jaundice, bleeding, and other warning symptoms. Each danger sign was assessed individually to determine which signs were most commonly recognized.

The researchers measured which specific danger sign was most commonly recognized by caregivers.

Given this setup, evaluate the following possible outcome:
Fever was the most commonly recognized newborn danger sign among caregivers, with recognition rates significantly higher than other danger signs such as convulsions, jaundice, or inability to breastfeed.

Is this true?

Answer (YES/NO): YES